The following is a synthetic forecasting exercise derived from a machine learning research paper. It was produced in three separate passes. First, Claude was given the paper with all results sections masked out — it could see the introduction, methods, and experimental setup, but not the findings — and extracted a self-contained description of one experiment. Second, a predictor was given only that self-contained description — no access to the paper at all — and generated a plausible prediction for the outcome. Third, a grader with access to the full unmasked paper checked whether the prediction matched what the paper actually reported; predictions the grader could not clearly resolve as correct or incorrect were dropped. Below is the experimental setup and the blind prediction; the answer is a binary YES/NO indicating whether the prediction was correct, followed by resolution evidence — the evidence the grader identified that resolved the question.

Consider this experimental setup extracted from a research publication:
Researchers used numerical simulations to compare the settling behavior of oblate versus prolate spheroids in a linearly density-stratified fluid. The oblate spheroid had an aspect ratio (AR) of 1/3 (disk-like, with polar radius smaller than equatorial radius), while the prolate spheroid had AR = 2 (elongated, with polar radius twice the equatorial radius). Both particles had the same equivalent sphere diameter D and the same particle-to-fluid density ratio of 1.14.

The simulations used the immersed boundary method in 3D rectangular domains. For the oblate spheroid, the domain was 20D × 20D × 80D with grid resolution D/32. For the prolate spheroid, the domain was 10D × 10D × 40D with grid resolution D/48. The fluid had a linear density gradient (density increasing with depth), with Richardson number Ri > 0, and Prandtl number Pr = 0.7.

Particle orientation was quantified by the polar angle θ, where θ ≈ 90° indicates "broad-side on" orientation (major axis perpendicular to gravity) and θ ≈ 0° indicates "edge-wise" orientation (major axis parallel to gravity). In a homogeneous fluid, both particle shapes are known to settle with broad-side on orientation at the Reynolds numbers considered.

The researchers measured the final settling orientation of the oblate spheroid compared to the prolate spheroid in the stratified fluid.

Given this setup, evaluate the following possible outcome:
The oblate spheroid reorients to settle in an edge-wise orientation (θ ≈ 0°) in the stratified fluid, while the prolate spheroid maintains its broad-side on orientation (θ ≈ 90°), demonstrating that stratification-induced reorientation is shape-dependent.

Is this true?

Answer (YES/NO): NO